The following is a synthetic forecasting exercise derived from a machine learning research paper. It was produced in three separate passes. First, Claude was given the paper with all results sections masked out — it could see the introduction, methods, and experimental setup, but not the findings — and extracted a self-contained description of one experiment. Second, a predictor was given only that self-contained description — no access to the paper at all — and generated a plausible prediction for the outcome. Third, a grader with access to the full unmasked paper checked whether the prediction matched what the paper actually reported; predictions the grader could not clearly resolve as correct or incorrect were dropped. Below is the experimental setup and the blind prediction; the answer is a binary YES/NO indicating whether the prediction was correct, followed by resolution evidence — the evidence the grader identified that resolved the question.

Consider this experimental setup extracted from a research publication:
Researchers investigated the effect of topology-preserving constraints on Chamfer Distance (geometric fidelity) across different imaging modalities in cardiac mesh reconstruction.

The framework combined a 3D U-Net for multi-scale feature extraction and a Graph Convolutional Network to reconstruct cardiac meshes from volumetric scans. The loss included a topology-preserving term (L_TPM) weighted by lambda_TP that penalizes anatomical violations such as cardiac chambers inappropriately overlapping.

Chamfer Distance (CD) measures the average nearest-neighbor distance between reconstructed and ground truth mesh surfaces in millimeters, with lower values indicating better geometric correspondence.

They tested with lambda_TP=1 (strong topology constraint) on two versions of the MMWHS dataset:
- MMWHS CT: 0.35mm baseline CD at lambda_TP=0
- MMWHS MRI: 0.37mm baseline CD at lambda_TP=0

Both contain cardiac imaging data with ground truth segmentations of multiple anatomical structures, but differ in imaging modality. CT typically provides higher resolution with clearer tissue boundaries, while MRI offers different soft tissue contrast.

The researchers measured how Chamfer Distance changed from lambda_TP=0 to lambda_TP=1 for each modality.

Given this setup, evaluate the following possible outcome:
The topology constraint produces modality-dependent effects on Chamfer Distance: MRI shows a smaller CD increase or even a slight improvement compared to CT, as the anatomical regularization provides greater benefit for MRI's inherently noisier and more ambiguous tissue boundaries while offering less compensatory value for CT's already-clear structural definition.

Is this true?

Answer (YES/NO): NO